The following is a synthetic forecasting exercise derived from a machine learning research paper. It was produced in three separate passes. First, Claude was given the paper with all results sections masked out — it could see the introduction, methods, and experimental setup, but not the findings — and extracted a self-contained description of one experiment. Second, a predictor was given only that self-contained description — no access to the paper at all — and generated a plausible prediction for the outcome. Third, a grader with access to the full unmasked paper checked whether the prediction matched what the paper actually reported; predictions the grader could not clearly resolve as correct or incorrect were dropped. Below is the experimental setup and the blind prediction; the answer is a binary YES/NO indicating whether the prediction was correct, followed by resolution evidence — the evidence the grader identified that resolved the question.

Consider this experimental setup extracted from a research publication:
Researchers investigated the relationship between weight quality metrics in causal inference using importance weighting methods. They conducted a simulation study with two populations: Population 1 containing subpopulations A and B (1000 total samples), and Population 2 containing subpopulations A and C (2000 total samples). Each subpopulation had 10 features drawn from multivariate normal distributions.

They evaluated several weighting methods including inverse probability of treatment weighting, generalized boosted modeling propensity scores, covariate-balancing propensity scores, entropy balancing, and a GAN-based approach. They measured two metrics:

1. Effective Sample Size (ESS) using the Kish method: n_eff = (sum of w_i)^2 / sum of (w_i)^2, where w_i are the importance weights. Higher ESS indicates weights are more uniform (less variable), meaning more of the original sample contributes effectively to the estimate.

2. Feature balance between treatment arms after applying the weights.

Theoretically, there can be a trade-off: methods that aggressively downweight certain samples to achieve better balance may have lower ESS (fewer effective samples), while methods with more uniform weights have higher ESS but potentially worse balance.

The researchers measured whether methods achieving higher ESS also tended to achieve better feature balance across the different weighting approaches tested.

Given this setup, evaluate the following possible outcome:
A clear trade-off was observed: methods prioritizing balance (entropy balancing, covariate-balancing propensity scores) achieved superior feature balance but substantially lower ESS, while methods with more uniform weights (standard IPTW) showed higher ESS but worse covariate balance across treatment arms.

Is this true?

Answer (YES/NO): NO